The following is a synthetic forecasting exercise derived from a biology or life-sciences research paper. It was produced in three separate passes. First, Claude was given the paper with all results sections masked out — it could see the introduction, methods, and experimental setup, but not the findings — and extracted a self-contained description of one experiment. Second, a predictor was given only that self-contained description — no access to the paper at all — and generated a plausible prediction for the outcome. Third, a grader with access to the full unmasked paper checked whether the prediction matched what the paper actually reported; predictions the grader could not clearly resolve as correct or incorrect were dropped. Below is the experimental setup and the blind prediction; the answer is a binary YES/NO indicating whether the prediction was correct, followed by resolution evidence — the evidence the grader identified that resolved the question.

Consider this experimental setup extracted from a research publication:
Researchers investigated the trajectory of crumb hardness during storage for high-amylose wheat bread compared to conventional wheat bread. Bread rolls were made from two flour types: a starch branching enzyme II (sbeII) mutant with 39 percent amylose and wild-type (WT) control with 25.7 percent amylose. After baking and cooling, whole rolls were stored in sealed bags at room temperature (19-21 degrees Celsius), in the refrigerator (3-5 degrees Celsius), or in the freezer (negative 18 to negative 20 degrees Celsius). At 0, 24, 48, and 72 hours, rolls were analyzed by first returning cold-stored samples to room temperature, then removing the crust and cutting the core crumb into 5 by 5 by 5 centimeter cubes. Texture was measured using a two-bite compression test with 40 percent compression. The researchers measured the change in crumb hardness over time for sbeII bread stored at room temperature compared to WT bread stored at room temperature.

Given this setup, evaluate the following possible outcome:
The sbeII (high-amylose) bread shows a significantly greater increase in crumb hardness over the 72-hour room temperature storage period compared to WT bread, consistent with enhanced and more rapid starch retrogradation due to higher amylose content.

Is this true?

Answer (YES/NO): NO